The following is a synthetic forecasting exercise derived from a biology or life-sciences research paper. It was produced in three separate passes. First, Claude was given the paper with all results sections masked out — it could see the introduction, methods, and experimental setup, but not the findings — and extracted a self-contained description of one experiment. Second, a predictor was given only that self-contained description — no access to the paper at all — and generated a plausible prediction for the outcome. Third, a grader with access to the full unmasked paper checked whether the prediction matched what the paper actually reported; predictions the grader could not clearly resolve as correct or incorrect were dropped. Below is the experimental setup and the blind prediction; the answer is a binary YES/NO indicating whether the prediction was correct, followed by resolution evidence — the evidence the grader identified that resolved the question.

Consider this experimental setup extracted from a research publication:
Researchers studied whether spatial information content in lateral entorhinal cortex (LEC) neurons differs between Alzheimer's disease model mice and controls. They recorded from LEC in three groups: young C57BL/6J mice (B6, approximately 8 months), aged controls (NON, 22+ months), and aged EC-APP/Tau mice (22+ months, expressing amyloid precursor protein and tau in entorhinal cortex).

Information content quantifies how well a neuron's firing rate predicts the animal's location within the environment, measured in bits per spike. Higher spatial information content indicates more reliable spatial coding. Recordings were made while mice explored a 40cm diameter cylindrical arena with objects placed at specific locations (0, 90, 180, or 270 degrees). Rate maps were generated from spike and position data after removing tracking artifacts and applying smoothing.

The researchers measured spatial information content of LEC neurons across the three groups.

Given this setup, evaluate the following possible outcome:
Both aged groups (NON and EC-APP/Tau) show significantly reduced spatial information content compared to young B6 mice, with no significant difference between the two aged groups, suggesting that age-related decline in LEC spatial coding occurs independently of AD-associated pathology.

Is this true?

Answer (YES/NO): NO